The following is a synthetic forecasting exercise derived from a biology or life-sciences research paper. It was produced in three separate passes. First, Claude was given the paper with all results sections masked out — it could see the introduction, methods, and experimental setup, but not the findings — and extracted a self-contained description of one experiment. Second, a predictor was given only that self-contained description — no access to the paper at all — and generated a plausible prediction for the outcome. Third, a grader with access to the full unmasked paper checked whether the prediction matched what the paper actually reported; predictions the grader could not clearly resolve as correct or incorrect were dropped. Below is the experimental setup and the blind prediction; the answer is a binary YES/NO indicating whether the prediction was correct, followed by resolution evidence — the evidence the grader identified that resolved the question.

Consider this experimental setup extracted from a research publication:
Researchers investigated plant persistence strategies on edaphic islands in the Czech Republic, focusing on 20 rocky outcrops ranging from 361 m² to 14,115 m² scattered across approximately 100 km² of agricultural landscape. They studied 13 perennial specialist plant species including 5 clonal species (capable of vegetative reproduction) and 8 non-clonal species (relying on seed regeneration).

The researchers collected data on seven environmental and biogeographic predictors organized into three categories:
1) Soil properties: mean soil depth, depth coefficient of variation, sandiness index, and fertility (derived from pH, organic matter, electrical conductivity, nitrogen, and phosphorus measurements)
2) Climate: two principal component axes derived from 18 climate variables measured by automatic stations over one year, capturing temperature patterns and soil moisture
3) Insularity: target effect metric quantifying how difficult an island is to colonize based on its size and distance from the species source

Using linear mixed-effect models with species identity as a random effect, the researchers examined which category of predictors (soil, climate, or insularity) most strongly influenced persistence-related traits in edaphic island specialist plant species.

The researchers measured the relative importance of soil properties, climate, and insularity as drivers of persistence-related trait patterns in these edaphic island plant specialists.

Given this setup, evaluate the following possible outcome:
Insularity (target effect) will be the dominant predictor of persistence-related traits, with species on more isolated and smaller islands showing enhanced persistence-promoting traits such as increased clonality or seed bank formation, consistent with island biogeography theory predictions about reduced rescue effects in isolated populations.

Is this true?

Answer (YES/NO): NO